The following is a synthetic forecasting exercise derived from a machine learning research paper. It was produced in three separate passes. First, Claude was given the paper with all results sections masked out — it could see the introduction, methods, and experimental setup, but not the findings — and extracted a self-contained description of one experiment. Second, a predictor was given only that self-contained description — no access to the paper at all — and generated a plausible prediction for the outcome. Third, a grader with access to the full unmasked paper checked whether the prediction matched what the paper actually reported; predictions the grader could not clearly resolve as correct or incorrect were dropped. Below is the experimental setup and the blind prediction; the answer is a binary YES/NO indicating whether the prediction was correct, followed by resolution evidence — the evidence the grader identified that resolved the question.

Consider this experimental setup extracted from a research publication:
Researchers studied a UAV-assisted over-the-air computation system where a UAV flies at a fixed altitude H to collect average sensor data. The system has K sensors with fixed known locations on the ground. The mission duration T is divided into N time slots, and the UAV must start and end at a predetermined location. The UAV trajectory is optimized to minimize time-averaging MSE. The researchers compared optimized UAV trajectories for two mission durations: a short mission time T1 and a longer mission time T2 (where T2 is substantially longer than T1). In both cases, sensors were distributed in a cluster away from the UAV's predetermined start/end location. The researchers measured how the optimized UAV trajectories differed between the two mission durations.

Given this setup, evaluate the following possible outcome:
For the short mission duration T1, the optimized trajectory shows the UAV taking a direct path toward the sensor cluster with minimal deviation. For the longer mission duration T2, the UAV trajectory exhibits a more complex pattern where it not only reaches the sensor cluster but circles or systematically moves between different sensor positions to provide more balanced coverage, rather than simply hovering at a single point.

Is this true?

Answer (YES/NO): NO